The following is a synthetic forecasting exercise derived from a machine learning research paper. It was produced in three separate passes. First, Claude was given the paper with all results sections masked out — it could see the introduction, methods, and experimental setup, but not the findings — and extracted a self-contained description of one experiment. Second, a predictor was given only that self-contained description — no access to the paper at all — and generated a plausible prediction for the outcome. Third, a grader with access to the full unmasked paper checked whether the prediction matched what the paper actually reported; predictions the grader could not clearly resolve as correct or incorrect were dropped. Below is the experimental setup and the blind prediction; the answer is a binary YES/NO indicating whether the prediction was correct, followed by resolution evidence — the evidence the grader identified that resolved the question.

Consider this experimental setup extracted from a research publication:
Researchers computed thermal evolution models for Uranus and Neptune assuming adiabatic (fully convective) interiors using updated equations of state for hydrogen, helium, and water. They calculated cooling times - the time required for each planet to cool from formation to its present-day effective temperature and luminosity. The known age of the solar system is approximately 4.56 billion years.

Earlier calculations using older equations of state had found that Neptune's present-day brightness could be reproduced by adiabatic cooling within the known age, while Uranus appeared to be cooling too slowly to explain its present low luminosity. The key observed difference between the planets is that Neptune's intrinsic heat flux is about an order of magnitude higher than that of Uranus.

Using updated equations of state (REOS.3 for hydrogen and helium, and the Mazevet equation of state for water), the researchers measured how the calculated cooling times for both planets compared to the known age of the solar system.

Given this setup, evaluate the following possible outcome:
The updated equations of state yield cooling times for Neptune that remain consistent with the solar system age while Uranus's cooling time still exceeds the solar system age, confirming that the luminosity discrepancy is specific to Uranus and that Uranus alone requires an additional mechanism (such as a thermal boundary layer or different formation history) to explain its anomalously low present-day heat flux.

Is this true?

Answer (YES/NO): NO